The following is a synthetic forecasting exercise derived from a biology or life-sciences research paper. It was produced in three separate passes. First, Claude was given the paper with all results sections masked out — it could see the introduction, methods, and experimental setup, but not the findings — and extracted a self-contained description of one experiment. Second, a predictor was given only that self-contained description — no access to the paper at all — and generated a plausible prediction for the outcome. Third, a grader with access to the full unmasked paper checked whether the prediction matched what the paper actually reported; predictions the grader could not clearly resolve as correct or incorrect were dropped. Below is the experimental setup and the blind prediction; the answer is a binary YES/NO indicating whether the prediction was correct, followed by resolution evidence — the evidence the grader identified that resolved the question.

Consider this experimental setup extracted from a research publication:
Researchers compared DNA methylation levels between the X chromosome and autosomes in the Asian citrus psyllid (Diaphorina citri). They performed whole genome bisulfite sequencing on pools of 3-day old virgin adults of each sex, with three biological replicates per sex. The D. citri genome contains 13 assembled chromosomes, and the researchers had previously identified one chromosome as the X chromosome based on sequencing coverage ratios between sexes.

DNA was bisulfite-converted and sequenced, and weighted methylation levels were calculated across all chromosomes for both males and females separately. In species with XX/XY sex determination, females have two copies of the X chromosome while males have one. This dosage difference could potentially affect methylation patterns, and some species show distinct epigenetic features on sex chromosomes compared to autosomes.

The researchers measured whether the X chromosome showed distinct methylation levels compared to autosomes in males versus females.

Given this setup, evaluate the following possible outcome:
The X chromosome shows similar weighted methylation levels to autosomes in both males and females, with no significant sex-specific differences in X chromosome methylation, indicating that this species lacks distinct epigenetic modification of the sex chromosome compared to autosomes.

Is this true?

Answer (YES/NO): YES